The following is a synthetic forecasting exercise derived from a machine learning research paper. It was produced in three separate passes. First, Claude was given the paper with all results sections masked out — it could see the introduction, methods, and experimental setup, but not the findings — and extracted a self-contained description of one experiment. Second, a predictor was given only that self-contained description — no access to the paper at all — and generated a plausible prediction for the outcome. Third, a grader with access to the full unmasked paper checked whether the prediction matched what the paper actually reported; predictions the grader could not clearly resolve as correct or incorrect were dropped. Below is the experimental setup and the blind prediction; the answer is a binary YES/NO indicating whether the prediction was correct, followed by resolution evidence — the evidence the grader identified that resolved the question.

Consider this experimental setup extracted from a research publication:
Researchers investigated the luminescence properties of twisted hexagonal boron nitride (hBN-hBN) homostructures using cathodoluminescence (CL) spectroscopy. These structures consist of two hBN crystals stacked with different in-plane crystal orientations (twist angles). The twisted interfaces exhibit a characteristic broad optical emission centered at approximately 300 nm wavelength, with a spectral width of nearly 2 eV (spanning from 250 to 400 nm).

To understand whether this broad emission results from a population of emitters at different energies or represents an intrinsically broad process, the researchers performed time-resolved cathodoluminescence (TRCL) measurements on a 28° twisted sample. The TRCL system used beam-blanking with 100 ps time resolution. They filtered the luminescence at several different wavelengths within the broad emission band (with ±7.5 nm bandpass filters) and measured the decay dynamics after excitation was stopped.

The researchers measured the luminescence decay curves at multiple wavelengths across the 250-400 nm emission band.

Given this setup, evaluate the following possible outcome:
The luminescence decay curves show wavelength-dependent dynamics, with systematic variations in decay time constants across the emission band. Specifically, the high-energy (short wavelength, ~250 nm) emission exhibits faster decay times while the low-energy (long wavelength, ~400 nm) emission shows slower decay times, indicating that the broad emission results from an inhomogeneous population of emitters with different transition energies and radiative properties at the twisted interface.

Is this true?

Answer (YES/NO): NO